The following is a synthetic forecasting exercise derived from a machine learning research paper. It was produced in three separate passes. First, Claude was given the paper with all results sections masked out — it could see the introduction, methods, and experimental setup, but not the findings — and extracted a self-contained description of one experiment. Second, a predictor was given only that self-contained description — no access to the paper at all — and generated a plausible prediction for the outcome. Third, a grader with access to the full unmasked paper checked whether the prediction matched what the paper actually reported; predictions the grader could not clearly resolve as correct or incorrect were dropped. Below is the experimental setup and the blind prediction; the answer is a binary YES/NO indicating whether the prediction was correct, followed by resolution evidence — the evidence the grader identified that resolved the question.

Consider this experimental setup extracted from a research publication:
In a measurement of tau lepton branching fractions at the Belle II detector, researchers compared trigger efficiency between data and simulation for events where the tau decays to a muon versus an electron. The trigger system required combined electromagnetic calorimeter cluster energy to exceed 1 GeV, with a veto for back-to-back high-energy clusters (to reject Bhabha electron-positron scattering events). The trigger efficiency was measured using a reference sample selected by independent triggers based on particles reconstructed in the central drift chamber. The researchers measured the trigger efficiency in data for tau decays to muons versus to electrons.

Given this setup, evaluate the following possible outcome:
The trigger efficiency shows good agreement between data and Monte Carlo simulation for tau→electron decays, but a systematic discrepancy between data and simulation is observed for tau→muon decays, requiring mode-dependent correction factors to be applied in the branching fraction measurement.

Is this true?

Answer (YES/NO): NO